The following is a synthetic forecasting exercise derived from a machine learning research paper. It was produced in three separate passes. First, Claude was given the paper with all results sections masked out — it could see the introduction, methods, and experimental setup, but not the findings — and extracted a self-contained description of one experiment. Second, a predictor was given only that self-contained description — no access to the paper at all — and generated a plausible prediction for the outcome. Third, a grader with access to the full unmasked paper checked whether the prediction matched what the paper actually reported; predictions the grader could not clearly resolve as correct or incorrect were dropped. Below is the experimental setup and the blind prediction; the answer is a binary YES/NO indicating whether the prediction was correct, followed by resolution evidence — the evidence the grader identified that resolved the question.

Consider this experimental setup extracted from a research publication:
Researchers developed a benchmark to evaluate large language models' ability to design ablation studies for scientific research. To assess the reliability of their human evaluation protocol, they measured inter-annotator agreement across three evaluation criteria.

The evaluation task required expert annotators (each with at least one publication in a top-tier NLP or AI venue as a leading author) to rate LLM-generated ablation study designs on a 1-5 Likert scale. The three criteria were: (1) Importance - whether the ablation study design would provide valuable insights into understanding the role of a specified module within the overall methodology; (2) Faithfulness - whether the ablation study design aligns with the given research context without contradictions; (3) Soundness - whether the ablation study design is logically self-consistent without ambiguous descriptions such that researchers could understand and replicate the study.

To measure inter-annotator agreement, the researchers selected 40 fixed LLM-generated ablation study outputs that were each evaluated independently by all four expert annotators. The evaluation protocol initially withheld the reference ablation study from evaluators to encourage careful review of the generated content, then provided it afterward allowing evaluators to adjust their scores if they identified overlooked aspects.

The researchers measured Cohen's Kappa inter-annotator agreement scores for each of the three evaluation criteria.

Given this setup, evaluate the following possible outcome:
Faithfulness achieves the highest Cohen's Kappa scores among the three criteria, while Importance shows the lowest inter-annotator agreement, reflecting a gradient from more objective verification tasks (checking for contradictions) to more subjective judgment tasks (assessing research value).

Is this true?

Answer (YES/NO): NO